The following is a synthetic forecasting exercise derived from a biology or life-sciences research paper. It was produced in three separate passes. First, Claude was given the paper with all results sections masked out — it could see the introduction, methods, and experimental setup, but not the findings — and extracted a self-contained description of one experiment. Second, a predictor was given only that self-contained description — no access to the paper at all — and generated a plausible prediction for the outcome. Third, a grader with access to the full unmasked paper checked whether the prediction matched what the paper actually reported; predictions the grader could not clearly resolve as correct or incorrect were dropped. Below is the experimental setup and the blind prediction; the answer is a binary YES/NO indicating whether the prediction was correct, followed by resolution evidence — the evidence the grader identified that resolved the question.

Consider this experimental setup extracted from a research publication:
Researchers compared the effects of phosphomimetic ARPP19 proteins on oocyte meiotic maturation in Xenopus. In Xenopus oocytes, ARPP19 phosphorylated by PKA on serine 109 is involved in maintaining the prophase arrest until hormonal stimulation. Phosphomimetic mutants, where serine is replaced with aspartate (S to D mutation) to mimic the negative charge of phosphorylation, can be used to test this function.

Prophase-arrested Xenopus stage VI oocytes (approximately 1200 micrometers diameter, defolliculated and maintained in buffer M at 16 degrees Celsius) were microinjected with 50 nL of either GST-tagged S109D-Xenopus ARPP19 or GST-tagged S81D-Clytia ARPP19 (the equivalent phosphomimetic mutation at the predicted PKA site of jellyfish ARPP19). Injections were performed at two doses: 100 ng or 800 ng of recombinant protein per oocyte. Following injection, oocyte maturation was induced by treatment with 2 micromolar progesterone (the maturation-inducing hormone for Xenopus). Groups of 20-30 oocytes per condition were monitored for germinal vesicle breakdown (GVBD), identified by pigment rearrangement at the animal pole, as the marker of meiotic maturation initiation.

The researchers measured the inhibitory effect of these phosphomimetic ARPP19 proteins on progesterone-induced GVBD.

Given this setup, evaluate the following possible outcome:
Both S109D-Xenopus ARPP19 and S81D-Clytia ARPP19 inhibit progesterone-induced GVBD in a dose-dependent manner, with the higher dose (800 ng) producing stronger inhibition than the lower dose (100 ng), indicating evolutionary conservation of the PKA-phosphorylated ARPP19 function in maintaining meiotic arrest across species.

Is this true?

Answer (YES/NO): NO